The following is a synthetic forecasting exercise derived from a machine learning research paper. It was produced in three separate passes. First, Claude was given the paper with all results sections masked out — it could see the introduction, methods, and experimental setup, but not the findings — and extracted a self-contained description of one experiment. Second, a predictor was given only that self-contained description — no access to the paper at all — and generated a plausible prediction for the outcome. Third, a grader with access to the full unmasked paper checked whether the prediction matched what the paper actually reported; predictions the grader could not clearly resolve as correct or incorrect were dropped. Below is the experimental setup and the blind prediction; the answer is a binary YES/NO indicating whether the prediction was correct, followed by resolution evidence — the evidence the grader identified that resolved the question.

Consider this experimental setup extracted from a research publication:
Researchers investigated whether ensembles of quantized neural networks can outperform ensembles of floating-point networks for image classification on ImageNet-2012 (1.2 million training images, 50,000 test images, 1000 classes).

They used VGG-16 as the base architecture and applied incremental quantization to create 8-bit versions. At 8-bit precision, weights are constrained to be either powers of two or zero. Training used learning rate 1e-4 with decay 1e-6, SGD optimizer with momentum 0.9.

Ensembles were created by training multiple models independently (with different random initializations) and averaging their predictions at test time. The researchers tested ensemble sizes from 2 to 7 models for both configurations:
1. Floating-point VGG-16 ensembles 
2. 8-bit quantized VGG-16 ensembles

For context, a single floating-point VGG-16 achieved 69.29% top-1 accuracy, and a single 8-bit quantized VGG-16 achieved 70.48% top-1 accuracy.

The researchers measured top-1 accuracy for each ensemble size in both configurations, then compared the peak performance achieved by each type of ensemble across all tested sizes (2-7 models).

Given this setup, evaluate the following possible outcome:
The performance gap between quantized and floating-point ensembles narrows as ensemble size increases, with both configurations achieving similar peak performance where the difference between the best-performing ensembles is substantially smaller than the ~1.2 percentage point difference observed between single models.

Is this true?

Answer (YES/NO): NO